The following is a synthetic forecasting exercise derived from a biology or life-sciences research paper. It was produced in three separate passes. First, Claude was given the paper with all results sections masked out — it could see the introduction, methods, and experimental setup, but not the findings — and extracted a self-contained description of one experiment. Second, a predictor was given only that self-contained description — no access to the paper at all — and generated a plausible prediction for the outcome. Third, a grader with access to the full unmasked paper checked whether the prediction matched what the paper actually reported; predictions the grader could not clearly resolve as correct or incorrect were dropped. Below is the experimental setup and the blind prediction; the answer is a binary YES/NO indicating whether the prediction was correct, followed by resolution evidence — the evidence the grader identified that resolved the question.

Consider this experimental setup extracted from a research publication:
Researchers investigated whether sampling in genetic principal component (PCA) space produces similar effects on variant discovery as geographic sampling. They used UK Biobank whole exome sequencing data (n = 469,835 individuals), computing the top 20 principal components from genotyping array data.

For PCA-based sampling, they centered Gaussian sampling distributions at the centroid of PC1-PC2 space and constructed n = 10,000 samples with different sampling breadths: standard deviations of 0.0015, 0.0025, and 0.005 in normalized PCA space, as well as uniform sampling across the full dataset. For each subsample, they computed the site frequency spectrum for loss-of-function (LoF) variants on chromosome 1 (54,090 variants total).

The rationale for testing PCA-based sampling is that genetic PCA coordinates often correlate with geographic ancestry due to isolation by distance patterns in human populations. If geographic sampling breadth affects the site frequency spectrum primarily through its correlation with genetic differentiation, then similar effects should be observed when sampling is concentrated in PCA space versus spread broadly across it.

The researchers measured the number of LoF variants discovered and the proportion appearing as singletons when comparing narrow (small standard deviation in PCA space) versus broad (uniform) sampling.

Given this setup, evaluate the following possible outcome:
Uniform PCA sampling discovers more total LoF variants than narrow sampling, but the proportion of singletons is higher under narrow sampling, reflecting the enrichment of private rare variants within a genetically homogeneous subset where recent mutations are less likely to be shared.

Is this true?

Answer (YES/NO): NO